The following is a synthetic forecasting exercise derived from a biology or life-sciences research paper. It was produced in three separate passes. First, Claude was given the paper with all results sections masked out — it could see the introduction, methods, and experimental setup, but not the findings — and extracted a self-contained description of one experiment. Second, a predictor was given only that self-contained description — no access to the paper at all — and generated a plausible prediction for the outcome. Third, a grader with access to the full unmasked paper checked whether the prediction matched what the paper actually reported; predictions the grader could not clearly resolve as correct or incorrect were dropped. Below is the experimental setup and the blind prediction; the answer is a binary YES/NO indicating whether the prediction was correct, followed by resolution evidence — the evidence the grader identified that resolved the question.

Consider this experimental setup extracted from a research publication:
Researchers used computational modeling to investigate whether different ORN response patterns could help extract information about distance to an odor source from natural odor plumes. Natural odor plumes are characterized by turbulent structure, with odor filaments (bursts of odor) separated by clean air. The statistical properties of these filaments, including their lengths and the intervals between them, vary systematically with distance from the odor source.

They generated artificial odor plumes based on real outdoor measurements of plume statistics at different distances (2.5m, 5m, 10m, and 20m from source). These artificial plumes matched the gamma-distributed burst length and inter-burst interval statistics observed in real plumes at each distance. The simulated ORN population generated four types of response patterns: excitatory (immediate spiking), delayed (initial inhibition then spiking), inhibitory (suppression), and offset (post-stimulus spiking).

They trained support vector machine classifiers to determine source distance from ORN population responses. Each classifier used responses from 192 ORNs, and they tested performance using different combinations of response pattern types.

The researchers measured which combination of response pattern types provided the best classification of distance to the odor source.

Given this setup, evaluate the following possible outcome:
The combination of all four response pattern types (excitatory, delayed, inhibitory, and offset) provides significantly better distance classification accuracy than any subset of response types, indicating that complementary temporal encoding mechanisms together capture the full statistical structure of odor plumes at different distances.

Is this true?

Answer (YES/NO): NO